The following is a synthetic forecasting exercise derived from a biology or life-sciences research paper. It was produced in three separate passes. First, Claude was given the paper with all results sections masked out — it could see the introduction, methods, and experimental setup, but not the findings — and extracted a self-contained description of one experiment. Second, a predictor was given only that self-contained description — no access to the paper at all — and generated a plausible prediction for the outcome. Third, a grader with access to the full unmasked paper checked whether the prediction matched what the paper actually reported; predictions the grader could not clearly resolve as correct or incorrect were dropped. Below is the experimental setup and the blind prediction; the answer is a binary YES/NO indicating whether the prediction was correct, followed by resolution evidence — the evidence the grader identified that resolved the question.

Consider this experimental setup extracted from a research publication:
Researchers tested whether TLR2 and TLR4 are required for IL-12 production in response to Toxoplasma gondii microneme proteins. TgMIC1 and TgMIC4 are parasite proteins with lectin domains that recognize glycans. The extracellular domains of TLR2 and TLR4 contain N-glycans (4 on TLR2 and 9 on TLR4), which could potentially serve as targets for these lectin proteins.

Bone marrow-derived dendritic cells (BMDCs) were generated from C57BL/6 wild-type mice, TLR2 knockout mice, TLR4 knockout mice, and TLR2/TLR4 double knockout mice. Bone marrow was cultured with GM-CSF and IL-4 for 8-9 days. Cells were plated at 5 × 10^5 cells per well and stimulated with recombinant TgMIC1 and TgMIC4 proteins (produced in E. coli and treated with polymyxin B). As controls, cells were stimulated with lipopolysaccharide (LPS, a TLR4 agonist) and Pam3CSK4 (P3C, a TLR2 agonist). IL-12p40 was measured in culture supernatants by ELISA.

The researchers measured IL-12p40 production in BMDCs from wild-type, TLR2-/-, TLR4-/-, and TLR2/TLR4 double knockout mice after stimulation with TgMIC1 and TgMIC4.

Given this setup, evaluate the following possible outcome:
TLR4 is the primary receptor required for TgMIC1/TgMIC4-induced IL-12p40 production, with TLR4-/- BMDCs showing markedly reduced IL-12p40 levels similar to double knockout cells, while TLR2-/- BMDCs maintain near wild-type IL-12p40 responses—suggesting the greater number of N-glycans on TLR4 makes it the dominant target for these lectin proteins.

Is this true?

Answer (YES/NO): NO